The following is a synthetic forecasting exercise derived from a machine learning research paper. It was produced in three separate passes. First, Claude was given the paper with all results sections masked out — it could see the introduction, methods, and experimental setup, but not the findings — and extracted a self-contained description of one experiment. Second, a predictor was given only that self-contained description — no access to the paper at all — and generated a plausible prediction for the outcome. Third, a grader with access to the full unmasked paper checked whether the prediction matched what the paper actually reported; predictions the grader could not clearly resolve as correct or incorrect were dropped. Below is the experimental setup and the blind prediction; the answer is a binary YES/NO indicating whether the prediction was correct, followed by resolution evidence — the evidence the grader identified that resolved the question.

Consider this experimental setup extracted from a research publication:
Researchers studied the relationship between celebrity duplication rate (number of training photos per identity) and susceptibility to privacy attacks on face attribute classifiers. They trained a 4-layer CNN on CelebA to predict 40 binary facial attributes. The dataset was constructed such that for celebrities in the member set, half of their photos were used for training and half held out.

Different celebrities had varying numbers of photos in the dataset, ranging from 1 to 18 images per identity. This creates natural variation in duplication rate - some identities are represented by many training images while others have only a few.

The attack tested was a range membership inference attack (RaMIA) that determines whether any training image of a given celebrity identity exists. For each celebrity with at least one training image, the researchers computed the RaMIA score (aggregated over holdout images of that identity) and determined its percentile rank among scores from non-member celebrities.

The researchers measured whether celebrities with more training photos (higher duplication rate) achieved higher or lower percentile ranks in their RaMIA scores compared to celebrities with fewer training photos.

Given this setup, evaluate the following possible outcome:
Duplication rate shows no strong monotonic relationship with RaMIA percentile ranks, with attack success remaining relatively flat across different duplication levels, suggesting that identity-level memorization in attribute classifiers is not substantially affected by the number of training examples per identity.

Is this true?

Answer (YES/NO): NO